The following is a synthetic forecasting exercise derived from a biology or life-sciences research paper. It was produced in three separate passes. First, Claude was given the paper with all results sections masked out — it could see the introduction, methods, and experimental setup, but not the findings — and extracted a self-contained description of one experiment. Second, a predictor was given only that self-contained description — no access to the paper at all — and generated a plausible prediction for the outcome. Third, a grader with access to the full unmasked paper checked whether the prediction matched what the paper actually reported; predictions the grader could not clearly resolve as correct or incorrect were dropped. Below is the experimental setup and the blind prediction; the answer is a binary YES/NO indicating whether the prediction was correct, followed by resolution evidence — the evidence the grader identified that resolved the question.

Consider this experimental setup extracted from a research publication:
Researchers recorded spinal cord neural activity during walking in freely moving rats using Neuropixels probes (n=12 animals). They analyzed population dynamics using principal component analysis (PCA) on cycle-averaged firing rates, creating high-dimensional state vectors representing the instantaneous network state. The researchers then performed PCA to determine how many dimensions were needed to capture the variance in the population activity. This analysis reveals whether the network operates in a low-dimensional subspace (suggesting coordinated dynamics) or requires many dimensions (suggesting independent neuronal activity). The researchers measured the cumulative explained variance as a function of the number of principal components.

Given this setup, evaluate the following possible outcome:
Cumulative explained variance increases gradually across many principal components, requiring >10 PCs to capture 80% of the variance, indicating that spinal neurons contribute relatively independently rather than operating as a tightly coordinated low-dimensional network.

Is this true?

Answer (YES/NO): NO